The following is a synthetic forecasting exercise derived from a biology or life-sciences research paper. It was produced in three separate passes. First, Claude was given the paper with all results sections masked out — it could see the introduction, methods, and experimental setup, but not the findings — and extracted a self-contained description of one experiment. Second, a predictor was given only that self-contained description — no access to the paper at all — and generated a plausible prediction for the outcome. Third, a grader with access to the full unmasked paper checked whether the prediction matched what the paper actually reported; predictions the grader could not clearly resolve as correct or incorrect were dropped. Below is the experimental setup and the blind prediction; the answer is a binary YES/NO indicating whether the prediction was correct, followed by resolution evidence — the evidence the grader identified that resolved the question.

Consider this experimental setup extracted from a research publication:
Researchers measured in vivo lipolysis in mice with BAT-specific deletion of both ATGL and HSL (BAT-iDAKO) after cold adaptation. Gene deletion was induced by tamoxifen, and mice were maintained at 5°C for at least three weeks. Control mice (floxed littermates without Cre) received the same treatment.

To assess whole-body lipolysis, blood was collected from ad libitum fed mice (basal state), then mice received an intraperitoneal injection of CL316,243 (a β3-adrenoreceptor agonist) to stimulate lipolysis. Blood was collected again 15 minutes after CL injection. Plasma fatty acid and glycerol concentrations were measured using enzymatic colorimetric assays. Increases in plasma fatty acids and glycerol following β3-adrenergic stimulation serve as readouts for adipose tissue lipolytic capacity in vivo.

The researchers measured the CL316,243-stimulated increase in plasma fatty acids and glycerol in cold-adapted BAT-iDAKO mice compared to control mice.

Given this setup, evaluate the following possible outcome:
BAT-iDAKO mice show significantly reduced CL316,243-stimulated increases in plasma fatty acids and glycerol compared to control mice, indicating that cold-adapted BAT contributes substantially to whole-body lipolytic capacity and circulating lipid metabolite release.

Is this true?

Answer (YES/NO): NO